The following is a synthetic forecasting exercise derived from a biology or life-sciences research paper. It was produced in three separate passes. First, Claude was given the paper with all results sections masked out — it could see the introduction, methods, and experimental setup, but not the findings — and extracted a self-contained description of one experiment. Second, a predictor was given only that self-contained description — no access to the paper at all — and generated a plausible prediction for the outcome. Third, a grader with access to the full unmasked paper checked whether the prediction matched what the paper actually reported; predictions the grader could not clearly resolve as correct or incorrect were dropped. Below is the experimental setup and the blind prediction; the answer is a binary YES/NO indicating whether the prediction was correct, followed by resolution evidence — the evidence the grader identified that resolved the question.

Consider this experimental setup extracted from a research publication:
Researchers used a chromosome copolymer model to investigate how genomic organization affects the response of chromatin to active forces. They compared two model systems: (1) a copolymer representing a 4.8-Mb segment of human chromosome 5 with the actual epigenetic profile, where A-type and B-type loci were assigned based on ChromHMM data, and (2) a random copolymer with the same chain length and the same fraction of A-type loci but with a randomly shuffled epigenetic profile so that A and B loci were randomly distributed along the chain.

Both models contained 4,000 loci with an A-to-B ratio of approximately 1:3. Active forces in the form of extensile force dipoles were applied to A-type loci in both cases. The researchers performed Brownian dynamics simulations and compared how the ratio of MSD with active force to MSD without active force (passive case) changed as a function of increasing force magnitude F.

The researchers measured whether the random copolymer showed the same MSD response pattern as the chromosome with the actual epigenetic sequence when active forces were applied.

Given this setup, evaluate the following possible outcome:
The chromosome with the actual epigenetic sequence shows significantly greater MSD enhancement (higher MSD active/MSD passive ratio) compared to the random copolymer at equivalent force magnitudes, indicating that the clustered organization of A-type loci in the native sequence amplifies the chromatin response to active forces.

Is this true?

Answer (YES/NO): NO